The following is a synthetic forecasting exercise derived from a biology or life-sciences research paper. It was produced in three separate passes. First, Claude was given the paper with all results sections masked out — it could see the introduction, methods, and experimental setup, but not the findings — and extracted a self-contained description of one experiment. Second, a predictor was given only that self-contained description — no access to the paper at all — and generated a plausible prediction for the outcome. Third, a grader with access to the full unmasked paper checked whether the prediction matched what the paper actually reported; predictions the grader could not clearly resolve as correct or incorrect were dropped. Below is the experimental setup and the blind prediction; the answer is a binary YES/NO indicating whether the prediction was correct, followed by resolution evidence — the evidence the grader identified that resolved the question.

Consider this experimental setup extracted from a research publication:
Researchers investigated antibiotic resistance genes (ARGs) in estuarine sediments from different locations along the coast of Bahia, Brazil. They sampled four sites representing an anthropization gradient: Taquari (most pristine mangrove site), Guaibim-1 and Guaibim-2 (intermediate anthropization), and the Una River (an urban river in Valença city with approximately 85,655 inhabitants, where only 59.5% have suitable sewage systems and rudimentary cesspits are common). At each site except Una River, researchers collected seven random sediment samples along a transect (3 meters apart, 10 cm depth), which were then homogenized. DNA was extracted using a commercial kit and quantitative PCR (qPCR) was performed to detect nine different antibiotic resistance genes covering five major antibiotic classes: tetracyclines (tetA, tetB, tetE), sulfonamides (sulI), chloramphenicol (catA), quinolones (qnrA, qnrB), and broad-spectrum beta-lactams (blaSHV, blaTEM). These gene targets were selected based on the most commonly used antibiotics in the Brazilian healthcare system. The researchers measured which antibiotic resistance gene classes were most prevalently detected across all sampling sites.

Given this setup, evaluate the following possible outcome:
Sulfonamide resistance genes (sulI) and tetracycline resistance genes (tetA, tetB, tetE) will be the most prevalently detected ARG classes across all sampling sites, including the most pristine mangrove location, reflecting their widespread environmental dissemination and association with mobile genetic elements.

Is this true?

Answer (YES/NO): YES